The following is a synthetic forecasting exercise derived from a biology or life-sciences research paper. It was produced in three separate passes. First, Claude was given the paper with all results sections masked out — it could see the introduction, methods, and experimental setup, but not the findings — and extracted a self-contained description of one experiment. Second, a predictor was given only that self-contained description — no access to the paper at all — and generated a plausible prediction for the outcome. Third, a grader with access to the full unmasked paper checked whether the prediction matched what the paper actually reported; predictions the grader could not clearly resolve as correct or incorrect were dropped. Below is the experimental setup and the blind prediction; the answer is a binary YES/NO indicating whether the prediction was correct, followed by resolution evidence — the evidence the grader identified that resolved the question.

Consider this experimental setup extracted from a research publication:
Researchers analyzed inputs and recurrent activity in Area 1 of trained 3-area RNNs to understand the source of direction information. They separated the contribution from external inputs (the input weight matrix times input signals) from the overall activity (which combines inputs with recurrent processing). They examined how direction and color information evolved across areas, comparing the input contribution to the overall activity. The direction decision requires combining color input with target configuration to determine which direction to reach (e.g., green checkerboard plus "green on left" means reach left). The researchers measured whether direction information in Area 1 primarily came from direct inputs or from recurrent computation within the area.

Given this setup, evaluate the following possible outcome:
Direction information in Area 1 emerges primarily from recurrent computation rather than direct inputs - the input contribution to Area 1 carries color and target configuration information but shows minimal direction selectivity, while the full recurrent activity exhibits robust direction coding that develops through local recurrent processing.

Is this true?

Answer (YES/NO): YES